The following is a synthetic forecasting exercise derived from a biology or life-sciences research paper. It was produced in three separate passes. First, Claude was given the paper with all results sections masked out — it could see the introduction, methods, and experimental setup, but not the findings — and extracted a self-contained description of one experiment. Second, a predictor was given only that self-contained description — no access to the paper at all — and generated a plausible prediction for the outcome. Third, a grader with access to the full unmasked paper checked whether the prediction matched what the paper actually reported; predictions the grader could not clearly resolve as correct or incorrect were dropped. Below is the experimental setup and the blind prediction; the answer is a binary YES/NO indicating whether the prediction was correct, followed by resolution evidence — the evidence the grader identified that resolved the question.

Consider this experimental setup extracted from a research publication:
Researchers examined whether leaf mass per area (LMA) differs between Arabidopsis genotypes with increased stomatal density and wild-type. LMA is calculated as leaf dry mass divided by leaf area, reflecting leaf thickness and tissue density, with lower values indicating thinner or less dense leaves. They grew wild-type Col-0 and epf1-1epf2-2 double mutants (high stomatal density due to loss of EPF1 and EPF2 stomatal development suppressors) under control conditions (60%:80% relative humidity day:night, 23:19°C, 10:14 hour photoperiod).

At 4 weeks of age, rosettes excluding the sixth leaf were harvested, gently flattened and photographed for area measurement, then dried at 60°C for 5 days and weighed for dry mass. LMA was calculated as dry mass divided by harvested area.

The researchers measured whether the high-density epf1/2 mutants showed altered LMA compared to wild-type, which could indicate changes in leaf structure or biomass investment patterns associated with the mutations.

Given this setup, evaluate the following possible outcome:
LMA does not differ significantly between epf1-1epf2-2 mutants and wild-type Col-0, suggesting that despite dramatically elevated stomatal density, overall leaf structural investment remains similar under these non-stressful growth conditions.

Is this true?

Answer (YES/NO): NO